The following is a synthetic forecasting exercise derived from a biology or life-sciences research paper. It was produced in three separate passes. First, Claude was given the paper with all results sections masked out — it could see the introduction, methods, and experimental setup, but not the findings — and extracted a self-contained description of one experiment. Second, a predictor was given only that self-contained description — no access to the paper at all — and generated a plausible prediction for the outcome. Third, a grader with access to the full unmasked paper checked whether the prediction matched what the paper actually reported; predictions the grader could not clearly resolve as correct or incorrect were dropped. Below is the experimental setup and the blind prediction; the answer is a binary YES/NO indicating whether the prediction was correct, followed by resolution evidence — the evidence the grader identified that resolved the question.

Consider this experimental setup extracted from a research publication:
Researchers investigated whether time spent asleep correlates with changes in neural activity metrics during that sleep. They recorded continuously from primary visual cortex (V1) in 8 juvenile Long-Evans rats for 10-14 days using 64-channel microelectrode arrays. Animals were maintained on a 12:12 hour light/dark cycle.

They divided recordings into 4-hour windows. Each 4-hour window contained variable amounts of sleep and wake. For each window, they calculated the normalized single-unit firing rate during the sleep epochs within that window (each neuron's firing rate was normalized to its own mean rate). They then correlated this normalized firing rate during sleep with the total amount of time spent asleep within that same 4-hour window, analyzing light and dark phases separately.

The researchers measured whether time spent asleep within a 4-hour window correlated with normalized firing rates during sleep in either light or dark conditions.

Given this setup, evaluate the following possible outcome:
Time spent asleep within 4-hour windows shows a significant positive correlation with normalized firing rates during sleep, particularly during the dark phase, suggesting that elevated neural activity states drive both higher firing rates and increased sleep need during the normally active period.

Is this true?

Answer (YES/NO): NO